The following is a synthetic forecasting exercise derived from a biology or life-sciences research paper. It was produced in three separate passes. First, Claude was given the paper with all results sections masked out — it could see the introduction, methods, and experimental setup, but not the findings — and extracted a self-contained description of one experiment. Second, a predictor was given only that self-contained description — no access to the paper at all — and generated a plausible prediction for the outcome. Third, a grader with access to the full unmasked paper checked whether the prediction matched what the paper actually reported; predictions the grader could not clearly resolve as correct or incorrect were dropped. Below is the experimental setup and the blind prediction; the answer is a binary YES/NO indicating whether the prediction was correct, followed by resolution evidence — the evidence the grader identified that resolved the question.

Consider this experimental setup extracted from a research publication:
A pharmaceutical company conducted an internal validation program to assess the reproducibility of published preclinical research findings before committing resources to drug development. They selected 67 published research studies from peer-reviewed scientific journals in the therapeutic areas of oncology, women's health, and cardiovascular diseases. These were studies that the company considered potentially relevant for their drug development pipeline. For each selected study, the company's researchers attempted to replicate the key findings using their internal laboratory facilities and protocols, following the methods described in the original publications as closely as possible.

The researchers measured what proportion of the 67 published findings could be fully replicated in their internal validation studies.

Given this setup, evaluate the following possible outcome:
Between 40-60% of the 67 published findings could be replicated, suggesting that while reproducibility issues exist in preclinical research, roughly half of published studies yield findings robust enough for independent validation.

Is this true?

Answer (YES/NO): NO